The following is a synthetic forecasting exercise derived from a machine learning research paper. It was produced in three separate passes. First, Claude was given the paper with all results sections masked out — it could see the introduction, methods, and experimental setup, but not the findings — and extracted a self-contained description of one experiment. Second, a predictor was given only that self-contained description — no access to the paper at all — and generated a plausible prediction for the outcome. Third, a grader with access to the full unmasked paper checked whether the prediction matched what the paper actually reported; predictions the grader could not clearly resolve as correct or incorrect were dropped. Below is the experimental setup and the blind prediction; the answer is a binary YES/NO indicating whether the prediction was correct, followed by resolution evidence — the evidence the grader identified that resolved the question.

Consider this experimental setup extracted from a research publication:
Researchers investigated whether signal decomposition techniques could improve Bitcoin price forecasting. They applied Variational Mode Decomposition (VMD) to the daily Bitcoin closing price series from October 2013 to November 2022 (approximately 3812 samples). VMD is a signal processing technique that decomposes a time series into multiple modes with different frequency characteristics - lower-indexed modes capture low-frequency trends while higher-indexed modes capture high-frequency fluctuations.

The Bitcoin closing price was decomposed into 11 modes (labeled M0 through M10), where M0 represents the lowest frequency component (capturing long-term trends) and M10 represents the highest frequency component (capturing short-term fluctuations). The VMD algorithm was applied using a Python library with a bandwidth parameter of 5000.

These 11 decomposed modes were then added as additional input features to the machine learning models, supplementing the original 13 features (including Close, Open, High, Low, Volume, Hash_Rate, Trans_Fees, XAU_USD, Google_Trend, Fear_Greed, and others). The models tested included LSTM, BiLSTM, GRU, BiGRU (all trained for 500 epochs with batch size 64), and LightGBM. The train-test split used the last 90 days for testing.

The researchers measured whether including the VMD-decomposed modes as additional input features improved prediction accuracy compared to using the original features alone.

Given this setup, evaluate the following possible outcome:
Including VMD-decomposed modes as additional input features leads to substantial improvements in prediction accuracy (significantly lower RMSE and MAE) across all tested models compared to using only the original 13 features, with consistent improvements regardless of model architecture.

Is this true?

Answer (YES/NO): NO